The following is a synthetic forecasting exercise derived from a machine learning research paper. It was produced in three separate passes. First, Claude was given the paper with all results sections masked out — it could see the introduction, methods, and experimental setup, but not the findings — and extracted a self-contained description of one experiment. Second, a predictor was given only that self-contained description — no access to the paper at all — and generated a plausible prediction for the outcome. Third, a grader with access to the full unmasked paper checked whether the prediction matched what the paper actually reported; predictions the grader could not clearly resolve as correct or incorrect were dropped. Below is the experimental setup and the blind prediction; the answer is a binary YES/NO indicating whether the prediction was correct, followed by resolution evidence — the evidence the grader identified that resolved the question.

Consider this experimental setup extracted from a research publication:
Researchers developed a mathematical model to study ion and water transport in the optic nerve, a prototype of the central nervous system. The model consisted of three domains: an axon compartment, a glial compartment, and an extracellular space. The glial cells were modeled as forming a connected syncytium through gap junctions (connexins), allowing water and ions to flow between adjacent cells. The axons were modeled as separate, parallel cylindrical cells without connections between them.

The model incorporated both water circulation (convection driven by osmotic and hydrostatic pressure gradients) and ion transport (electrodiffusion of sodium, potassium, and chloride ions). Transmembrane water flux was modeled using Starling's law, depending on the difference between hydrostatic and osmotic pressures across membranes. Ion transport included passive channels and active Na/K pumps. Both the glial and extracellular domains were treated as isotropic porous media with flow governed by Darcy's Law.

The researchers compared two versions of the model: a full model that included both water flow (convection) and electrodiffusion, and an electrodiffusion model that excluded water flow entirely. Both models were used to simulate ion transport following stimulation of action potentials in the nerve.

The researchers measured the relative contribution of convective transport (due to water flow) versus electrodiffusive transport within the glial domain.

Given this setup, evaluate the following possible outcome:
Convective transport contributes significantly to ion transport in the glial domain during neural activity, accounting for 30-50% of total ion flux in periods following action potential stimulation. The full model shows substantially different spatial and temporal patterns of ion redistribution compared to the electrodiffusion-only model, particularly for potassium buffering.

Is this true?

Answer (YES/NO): NO